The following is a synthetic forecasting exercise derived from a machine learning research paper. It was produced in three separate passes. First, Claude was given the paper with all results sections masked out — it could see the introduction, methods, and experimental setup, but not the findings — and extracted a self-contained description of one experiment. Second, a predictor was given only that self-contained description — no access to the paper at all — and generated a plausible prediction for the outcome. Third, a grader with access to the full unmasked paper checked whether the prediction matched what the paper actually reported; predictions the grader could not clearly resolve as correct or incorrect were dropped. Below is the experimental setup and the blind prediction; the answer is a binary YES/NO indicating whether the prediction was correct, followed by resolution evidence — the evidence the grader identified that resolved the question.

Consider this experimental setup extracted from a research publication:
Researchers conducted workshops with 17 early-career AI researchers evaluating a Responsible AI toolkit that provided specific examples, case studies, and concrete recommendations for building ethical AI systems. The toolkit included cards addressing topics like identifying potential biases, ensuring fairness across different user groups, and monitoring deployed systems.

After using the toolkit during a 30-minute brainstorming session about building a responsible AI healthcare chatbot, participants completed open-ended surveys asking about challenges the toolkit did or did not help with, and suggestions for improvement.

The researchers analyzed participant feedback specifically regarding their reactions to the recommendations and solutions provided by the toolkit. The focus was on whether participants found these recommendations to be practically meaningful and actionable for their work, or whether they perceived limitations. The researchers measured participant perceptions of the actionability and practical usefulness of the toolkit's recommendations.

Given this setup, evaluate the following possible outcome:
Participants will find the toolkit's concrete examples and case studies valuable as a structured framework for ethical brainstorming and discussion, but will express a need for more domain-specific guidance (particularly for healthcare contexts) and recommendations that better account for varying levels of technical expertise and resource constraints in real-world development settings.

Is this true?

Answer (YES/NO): NO